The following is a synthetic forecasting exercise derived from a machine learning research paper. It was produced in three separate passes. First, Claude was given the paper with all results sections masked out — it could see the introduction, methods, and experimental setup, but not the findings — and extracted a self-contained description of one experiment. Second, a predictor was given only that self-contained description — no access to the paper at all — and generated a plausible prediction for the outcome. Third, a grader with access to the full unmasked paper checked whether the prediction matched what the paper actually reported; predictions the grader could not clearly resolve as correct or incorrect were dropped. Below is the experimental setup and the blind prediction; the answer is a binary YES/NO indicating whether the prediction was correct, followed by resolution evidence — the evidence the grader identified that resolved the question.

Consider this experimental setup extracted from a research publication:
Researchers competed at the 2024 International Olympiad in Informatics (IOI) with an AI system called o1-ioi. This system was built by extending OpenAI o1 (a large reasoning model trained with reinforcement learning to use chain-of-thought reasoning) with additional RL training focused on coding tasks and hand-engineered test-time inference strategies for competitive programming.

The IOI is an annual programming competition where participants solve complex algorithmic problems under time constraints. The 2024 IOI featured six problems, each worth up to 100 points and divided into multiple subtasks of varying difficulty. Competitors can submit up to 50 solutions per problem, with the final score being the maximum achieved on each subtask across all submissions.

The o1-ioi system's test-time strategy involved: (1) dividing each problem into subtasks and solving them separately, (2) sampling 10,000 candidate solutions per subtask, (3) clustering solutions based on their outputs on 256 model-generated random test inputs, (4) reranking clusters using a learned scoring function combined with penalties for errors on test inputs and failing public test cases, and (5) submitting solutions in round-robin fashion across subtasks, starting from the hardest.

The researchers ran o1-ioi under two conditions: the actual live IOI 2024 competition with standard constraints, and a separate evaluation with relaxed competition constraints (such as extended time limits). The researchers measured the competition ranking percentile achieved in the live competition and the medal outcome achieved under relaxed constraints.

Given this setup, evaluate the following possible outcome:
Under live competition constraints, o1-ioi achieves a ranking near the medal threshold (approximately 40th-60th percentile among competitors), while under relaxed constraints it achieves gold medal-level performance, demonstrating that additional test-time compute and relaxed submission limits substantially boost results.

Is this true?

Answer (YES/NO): YES